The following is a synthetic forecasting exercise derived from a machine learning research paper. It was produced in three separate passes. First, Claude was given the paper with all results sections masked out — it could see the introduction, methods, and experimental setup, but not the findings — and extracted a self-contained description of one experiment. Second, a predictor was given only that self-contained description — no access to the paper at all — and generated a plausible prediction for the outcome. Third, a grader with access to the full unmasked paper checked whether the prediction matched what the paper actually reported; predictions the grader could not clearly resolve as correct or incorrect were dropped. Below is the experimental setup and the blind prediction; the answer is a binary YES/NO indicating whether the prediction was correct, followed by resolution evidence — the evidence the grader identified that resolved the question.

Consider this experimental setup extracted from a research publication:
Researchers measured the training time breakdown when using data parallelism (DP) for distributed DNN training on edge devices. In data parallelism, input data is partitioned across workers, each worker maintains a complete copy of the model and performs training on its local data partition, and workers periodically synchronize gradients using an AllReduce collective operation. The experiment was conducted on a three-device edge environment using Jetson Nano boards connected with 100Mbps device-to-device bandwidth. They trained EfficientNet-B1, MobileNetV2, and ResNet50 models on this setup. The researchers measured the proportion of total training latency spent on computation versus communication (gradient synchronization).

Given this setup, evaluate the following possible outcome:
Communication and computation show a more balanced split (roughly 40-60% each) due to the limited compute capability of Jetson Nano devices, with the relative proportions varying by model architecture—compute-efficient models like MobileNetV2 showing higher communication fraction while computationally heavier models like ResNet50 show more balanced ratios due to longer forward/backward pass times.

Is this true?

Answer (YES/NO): NO